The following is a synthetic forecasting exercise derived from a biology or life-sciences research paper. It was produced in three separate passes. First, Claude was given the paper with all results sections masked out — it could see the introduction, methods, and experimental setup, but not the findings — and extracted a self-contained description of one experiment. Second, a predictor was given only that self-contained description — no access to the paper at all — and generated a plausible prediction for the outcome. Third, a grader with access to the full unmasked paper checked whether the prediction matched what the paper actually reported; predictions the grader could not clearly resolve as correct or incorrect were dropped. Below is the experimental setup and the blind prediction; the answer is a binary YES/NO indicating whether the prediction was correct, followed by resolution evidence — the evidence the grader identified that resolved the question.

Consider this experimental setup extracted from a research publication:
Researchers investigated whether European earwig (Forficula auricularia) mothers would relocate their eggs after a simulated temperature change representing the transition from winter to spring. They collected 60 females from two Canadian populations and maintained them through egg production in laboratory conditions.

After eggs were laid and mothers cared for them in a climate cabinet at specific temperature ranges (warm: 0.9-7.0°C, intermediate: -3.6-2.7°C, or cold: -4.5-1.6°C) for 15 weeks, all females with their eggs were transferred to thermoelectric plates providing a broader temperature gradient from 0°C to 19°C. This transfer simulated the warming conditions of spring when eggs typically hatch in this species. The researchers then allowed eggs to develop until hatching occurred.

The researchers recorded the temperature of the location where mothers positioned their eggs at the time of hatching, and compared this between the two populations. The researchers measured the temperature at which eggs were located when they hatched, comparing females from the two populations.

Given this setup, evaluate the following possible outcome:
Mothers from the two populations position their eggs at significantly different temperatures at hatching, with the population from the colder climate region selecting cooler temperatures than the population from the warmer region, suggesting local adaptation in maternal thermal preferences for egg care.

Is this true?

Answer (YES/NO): NO